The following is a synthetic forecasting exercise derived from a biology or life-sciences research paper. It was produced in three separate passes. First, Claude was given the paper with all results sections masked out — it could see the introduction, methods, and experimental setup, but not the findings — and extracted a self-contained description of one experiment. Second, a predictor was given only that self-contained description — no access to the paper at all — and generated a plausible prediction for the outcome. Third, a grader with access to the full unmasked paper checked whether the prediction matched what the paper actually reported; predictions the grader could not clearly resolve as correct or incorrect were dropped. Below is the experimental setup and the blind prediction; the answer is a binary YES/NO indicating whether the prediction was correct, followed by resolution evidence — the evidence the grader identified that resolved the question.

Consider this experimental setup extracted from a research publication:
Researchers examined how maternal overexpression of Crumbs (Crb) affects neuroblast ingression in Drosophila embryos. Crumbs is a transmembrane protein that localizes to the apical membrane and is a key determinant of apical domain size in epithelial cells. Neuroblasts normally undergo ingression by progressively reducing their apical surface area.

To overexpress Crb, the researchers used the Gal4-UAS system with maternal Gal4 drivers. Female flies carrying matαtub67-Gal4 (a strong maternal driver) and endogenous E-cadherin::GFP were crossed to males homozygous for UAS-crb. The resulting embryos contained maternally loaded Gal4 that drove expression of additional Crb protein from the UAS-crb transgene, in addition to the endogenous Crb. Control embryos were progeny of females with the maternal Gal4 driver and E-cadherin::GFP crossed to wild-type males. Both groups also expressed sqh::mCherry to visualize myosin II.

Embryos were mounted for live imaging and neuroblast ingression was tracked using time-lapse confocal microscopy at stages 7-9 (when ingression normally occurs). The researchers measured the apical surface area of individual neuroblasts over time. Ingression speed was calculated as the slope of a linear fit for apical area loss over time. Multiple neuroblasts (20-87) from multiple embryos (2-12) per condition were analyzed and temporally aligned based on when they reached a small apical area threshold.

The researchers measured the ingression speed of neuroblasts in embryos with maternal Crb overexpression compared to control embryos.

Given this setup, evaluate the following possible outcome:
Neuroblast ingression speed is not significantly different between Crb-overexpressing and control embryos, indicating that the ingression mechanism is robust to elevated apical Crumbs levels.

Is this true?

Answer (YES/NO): NO